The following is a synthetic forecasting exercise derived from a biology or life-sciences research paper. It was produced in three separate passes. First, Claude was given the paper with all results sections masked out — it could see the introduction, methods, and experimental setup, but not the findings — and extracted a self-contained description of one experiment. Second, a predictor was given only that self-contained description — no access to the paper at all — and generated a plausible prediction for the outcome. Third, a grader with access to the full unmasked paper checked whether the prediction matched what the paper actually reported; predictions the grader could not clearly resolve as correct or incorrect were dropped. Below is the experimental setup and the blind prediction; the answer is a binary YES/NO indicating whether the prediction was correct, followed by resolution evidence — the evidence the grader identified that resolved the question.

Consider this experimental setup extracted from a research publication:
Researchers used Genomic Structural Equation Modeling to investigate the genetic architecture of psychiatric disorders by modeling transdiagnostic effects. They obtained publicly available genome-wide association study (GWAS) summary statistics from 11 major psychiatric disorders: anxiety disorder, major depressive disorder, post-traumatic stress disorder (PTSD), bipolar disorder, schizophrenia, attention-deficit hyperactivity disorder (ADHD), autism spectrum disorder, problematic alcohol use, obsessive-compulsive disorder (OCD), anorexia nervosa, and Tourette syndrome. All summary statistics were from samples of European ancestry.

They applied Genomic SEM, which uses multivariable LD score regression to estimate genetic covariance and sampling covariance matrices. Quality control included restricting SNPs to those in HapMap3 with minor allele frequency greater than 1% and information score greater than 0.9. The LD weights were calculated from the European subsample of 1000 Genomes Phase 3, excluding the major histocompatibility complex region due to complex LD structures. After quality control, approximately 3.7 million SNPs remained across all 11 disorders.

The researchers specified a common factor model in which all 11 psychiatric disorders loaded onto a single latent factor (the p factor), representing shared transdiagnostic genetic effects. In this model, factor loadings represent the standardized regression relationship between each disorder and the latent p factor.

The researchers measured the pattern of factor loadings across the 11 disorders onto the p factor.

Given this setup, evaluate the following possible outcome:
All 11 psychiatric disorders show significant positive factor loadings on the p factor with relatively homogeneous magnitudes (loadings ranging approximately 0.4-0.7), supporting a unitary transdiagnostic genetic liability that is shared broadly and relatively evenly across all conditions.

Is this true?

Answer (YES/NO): NO